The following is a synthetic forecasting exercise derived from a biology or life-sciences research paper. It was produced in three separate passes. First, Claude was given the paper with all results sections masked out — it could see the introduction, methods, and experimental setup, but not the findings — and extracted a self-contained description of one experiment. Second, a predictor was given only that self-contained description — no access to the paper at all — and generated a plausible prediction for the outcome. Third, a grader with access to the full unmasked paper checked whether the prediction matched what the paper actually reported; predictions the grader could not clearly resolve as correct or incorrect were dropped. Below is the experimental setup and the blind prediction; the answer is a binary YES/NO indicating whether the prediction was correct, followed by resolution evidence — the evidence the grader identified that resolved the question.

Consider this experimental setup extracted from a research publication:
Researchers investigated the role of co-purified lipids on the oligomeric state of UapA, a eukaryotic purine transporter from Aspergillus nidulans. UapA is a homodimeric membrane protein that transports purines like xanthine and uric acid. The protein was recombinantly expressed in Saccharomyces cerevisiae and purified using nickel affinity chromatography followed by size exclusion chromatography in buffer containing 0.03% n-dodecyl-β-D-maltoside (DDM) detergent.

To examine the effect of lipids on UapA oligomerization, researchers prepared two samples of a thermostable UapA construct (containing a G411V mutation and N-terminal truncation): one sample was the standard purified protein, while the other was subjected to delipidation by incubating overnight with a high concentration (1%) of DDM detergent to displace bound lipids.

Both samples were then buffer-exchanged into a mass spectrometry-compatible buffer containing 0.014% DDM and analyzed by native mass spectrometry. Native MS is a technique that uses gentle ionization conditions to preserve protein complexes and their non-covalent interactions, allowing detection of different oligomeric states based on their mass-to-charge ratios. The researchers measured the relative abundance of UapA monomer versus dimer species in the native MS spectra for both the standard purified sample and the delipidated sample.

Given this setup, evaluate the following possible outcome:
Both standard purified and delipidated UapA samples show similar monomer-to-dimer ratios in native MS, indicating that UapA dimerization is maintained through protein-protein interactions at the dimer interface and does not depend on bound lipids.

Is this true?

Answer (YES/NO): NO